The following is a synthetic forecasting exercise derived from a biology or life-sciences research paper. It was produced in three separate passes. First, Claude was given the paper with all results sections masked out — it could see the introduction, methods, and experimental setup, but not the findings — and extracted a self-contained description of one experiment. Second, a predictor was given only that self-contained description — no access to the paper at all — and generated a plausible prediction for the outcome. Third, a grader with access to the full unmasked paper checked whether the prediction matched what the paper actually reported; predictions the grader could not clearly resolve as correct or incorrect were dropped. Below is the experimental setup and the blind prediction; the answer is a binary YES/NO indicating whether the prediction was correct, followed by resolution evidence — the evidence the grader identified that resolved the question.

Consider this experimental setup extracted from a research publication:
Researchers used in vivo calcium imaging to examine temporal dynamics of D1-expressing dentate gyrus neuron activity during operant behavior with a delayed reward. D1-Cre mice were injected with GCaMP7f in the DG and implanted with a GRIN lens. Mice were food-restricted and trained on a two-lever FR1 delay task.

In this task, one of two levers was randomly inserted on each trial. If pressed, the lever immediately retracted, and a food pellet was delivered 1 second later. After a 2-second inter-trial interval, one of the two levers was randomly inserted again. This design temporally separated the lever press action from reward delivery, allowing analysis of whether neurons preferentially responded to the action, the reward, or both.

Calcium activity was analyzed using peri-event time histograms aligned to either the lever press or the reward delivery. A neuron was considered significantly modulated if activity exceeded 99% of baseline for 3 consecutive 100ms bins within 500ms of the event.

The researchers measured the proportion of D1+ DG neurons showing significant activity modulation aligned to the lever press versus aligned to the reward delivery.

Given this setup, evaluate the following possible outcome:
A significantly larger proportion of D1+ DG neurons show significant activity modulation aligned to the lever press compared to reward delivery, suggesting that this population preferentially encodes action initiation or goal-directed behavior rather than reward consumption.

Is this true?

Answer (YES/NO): YES